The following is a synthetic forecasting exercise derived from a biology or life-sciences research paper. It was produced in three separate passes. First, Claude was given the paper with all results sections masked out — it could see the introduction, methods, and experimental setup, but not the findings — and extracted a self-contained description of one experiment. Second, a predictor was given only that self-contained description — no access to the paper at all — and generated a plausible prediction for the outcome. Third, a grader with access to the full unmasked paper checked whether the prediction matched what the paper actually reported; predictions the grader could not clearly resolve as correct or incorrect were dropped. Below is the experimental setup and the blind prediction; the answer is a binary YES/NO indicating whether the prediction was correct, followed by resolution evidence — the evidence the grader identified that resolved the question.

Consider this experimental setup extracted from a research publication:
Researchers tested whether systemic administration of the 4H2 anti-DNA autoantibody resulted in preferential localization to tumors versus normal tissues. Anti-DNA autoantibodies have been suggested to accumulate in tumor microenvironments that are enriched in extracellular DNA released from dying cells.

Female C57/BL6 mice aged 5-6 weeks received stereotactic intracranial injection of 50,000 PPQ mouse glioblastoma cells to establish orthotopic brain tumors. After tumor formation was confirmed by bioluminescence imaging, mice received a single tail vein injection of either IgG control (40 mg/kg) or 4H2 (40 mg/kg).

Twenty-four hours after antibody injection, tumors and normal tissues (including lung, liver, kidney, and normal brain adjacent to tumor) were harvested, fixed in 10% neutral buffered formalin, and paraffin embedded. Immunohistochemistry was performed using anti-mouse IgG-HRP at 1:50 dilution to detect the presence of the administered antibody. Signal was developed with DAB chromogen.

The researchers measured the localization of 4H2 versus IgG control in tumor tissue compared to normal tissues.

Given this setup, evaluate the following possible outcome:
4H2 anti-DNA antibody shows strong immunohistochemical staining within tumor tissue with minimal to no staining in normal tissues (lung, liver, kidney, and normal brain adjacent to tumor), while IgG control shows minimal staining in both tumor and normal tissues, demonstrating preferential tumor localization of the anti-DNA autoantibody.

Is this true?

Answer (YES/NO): NO